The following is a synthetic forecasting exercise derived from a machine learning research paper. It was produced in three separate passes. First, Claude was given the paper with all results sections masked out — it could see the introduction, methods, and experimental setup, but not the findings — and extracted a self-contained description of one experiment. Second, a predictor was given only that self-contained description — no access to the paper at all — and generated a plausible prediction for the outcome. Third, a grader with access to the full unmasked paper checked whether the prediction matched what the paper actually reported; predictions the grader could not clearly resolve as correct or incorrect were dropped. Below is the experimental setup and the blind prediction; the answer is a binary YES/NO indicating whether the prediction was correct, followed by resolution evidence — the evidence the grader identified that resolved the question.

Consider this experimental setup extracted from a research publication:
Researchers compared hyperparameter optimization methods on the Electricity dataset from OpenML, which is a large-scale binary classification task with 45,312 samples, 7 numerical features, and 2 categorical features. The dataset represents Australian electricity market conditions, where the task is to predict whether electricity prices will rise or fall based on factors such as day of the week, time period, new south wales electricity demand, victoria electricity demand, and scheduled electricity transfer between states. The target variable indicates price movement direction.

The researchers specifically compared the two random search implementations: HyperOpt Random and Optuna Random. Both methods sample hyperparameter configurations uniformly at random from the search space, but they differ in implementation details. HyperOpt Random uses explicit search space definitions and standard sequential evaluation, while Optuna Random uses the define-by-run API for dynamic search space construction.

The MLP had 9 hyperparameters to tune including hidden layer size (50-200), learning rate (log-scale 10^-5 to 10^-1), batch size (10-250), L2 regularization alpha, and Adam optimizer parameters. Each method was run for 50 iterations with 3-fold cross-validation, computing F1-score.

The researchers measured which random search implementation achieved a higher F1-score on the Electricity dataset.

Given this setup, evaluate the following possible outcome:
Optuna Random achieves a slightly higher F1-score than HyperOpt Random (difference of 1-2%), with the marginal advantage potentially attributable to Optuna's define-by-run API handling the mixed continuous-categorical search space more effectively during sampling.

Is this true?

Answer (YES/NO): NO